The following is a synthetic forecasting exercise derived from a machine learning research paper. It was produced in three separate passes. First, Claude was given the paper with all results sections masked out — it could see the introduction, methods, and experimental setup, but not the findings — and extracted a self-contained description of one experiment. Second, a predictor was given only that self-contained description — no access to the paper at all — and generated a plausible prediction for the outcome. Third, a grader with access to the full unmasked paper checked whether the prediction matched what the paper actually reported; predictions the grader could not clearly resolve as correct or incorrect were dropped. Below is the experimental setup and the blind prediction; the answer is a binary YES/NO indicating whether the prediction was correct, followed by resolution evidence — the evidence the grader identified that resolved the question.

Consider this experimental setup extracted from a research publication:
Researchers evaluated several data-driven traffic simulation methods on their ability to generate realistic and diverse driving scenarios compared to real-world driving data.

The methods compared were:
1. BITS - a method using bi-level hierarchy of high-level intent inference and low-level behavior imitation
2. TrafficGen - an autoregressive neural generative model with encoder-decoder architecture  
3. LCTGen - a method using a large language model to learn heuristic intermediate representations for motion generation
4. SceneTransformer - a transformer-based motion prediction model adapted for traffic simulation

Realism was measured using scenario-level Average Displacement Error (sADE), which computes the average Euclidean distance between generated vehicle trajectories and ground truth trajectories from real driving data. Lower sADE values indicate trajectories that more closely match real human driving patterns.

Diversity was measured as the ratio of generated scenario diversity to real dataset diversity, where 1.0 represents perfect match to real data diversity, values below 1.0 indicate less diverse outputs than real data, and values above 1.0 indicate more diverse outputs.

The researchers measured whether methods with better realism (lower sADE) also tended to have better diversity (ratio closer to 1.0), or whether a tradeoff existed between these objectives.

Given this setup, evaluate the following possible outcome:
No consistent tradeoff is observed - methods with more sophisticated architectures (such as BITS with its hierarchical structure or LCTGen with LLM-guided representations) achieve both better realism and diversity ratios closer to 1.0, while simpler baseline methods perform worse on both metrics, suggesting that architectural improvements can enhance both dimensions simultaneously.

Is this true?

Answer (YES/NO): NO